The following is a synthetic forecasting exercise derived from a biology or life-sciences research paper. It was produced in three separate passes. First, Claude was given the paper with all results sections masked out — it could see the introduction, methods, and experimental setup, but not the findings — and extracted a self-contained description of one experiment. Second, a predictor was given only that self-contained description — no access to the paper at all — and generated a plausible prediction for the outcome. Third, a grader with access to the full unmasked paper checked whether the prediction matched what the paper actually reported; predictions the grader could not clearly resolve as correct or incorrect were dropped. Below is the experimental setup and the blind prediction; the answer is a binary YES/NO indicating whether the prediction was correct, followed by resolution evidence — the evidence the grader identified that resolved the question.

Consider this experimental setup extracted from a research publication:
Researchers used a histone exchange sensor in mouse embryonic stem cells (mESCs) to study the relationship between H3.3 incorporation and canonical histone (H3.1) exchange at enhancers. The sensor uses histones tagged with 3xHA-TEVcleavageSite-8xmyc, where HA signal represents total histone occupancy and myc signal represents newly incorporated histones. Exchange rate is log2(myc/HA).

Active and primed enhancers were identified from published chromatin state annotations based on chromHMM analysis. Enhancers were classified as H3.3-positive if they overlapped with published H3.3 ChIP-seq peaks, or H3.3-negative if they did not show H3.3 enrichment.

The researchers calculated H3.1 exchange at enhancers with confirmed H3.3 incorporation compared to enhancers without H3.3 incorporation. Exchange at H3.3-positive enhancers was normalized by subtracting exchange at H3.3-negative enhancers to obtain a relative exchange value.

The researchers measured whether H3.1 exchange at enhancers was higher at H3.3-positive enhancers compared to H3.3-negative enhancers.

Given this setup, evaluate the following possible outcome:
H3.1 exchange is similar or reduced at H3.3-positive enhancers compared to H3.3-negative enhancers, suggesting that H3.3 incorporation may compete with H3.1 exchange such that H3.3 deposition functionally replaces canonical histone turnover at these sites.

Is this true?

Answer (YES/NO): NO